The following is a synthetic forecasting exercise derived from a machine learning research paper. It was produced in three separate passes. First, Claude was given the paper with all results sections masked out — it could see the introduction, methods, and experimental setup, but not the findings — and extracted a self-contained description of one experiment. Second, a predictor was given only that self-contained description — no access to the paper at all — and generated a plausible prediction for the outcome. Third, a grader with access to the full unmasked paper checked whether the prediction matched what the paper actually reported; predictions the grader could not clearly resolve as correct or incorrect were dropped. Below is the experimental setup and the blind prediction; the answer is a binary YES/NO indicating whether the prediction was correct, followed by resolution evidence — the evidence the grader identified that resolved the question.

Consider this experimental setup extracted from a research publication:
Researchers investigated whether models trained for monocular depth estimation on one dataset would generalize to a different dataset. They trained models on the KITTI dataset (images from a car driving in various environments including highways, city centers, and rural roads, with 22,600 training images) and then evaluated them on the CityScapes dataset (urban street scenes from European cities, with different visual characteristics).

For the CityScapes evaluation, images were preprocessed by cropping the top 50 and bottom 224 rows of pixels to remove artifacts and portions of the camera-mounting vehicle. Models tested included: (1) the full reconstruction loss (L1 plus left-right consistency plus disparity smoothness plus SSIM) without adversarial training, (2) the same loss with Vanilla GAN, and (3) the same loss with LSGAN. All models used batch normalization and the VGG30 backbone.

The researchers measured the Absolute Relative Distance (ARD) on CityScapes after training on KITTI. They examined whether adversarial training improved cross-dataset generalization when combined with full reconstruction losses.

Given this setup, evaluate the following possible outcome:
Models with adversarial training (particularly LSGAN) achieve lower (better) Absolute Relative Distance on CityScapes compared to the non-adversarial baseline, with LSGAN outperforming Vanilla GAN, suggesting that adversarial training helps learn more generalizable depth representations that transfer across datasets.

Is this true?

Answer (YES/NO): NO